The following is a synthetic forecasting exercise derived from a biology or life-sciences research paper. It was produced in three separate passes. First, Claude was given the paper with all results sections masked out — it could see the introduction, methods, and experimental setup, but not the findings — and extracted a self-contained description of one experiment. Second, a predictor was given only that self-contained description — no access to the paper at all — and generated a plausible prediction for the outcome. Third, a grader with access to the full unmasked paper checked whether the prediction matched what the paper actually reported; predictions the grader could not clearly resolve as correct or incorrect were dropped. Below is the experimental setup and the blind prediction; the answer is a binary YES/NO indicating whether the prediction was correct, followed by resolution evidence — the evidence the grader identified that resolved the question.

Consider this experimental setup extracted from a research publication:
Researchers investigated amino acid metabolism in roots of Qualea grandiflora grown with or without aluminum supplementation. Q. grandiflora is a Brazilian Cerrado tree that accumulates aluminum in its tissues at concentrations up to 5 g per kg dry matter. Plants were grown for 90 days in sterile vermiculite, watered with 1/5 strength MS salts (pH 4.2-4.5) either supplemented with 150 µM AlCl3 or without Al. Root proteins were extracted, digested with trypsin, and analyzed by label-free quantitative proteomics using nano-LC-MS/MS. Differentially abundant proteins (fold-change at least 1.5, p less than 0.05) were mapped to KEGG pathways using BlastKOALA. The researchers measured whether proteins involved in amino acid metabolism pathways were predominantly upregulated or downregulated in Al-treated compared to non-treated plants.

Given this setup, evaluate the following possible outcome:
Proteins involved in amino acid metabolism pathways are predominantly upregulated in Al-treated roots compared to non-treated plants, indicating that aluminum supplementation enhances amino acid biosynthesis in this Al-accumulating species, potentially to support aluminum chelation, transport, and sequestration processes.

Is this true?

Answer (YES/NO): NO